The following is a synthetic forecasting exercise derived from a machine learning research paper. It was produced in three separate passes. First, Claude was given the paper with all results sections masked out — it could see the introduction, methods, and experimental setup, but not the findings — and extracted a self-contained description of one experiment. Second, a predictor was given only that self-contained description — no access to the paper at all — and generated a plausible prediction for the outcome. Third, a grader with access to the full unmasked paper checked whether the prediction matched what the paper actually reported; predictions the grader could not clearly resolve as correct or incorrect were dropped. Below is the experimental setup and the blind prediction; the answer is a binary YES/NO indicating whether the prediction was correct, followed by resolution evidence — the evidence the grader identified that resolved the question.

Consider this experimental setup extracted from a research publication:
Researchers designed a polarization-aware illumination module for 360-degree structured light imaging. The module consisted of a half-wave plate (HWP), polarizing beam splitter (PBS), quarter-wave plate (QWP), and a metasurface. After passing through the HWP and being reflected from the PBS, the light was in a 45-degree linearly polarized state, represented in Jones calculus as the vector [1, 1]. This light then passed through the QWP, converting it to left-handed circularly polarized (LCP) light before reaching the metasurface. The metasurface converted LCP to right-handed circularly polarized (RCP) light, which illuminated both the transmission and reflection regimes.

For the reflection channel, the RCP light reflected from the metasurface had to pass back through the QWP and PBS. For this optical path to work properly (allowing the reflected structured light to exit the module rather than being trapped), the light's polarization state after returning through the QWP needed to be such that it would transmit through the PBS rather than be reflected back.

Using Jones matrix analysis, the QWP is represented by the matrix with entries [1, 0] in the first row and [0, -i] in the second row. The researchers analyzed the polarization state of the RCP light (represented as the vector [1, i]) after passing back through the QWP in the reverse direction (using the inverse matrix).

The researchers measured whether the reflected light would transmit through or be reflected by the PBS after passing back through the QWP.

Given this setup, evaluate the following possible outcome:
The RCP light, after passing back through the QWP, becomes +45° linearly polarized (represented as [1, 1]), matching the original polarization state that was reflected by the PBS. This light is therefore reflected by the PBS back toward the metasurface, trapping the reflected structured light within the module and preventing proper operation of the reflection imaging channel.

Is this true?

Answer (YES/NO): NO